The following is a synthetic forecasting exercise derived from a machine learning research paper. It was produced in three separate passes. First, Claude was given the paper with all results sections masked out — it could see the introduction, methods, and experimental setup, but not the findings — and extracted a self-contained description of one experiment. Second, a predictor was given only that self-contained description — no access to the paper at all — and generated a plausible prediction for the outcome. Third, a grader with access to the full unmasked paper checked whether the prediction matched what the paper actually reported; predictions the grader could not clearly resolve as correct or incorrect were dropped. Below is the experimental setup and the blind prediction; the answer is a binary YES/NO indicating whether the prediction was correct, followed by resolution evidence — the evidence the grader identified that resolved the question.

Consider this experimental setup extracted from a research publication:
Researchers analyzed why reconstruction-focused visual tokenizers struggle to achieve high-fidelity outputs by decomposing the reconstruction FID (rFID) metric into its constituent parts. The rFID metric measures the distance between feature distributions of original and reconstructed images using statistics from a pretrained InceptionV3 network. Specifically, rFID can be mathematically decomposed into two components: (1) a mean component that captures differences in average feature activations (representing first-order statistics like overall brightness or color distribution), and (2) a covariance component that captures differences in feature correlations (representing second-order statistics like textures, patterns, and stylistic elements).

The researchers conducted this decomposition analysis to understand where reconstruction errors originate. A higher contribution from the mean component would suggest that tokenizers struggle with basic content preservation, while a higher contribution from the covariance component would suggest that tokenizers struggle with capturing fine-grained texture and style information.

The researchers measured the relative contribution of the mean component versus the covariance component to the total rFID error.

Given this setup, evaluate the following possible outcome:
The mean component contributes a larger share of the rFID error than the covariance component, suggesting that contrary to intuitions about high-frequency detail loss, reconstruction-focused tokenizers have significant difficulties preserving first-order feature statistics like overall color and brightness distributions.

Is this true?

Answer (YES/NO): NO